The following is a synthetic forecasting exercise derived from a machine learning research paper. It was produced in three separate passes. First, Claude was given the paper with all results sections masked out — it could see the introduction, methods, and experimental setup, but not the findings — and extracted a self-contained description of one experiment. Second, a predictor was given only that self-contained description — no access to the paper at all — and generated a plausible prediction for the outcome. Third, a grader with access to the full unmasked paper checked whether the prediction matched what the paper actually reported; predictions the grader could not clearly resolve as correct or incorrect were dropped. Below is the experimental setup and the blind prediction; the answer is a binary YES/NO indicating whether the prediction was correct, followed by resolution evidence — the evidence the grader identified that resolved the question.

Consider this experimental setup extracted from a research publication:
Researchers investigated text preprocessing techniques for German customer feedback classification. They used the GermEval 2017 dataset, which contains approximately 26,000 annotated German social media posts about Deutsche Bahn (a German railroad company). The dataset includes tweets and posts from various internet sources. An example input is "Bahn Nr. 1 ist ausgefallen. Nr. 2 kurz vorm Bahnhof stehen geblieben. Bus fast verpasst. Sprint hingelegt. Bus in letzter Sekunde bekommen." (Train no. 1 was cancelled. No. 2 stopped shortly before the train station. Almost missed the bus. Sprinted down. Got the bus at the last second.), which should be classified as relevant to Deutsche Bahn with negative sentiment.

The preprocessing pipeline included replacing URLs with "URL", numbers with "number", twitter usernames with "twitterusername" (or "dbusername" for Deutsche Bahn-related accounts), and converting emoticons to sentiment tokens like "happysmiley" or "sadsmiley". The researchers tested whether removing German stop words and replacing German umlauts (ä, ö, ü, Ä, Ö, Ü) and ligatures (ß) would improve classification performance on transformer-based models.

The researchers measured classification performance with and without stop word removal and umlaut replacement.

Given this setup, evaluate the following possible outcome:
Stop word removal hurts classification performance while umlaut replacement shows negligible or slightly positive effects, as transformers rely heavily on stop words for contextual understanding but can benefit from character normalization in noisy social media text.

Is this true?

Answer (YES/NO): NO